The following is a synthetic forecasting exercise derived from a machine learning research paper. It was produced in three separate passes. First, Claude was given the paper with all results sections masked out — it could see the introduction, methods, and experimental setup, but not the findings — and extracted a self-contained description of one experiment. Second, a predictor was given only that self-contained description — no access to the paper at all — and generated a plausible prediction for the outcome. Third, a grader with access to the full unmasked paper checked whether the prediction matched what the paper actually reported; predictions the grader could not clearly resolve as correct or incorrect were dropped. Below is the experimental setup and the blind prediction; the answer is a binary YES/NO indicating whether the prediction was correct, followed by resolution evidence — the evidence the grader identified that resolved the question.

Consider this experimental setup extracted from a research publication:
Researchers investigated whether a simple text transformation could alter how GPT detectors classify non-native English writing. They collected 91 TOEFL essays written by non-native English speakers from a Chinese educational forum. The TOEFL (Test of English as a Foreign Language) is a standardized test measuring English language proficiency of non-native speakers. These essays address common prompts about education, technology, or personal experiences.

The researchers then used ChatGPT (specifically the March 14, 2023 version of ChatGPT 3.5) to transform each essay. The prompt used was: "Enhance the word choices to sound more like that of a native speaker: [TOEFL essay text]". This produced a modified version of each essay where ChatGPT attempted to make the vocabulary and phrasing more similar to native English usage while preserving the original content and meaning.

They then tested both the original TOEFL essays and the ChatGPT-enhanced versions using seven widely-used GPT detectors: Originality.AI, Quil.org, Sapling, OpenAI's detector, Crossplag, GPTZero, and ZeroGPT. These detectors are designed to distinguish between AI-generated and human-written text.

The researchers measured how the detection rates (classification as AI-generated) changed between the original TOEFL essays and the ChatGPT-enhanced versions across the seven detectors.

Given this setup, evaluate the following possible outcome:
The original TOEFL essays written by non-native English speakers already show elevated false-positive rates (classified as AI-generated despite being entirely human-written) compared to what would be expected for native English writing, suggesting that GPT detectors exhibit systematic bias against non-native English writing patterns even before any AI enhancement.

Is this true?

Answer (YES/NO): YES